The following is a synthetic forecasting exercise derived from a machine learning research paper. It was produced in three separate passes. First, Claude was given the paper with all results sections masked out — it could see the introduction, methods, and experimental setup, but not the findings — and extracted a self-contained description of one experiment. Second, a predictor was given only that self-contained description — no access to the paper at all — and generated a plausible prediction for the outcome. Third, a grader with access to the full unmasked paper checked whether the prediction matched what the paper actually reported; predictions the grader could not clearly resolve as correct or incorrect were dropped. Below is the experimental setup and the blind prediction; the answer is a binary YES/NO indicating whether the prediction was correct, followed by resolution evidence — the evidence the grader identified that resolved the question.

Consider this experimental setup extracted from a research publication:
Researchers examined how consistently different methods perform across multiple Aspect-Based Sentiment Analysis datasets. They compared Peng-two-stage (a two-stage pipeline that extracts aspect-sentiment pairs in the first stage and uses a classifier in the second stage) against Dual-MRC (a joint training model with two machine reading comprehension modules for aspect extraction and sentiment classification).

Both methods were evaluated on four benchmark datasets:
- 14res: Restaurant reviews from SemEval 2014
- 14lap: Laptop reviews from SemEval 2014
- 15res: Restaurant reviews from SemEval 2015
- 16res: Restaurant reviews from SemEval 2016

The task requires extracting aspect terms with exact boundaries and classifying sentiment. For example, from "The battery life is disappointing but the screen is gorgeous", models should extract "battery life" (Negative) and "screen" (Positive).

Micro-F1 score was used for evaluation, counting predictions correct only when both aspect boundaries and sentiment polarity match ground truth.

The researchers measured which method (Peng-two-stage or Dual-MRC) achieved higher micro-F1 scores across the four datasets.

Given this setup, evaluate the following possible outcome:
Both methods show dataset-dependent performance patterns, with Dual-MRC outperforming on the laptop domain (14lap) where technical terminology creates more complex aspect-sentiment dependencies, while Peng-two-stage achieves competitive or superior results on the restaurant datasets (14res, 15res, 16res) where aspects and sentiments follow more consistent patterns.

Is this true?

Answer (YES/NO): NO